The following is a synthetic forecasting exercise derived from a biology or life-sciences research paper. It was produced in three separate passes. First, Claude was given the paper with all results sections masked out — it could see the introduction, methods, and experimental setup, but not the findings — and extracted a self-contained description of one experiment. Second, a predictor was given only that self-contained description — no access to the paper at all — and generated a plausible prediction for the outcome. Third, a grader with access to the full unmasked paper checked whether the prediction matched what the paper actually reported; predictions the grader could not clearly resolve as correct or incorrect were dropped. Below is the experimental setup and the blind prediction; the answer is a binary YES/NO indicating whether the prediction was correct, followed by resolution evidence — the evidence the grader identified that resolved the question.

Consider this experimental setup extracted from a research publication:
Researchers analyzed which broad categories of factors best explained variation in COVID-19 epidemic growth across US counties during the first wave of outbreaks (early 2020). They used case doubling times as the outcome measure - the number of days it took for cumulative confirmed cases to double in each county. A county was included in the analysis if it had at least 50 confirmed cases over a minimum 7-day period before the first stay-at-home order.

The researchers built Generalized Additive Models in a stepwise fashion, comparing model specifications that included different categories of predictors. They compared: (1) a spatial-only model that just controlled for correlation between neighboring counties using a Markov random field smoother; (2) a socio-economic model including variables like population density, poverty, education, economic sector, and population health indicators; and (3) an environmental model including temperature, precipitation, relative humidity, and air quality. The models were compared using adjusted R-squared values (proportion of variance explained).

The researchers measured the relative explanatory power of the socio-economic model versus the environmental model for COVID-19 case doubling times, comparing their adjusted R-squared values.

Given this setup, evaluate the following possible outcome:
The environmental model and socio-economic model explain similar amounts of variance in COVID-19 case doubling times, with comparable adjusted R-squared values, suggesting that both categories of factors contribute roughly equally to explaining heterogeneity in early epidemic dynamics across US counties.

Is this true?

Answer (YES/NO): NO